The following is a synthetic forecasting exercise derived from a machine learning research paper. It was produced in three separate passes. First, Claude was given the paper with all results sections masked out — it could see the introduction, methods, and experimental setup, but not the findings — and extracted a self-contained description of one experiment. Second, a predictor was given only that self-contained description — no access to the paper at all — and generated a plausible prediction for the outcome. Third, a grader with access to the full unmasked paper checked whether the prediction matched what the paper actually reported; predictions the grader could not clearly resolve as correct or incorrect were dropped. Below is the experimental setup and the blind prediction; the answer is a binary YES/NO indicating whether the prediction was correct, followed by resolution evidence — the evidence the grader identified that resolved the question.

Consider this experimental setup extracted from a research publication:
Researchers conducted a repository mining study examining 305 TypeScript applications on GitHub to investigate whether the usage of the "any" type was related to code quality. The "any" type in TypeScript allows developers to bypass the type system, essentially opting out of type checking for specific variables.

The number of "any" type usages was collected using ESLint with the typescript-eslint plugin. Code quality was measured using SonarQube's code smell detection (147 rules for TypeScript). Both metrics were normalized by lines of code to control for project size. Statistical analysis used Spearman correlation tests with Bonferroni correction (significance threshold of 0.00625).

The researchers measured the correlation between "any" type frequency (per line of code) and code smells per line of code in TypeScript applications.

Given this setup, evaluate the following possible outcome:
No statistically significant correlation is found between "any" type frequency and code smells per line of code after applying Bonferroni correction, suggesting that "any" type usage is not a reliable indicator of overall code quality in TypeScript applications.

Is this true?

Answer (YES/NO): NO